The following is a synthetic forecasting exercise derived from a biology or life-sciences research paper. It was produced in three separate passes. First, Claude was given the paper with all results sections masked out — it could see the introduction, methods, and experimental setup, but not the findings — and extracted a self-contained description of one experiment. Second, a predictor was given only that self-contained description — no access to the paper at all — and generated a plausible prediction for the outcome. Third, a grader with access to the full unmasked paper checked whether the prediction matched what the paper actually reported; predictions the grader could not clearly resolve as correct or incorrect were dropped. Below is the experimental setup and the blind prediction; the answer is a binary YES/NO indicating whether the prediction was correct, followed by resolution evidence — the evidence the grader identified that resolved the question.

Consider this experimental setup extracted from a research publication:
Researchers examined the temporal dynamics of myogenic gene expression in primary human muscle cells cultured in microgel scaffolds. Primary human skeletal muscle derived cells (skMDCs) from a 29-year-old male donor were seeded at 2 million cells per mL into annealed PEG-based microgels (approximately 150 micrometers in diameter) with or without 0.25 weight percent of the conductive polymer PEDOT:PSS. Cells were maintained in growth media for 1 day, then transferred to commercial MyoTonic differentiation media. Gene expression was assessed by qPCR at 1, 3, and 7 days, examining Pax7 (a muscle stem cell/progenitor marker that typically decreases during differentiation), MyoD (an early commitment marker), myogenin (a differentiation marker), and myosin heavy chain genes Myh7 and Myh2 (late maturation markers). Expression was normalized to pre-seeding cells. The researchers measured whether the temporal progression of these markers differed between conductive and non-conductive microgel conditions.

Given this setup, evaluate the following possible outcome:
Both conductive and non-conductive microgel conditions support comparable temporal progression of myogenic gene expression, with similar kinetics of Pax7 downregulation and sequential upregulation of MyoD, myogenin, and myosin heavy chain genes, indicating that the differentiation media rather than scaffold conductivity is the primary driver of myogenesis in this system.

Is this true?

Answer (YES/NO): NO